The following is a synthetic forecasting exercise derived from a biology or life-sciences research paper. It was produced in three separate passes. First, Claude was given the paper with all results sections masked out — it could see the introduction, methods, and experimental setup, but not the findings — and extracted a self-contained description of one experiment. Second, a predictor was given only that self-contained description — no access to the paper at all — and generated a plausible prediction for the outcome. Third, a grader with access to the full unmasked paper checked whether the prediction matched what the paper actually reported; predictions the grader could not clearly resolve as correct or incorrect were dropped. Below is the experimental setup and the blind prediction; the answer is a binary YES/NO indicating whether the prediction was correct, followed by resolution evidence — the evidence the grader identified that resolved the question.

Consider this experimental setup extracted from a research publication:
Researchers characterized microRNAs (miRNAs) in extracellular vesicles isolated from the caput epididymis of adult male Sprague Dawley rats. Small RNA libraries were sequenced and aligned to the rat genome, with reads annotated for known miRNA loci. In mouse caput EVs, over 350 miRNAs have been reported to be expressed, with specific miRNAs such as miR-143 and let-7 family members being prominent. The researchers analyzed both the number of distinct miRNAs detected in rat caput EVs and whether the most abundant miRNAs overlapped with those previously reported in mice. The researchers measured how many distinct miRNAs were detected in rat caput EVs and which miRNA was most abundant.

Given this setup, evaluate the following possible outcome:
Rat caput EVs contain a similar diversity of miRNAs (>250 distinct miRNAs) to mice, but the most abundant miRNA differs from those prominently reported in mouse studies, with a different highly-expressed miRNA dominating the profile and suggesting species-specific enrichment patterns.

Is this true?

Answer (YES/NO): NO